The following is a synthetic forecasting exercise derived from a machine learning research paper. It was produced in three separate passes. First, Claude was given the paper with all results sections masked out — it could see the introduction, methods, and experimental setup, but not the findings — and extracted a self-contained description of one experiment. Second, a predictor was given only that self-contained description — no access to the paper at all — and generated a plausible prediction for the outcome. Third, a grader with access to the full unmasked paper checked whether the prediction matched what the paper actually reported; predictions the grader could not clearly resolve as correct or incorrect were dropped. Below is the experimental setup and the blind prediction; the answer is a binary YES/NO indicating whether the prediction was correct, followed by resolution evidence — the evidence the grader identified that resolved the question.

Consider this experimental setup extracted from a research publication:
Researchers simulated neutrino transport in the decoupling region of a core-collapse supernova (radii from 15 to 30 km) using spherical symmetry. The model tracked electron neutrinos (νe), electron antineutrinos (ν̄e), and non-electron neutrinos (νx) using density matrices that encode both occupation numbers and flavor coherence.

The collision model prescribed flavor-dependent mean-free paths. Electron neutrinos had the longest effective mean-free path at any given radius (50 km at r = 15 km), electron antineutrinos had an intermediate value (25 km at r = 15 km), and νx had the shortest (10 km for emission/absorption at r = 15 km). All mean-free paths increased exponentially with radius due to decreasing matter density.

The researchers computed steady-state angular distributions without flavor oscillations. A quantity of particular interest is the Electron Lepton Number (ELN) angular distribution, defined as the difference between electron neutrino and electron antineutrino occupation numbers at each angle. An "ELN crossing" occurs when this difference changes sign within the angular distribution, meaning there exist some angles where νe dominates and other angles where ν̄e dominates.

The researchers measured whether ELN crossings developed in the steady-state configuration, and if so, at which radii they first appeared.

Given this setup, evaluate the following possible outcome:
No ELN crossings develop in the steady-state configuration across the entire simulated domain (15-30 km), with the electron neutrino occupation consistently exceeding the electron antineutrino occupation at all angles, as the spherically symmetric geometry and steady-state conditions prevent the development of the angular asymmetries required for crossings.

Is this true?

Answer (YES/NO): NO